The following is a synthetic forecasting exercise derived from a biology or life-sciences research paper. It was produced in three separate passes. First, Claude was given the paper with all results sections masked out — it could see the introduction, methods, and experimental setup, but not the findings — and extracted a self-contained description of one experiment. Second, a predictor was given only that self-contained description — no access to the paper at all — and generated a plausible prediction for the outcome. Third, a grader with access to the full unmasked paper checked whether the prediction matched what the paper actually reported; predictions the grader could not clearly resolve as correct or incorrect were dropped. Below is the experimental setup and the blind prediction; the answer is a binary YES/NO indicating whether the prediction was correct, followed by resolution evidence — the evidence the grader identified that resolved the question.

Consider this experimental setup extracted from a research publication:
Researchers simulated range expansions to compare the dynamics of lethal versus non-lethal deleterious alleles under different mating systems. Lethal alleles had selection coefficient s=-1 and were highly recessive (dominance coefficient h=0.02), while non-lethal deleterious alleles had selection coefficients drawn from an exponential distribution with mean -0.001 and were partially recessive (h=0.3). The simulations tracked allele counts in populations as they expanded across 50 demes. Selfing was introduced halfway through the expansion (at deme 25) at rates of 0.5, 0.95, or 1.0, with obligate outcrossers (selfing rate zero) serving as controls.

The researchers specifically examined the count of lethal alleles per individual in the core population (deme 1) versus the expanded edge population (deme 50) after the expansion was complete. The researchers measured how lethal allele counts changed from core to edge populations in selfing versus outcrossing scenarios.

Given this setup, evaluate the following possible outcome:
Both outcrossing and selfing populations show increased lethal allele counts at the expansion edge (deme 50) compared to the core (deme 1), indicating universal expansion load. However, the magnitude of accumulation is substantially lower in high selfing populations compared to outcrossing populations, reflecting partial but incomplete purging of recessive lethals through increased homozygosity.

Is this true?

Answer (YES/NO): NO